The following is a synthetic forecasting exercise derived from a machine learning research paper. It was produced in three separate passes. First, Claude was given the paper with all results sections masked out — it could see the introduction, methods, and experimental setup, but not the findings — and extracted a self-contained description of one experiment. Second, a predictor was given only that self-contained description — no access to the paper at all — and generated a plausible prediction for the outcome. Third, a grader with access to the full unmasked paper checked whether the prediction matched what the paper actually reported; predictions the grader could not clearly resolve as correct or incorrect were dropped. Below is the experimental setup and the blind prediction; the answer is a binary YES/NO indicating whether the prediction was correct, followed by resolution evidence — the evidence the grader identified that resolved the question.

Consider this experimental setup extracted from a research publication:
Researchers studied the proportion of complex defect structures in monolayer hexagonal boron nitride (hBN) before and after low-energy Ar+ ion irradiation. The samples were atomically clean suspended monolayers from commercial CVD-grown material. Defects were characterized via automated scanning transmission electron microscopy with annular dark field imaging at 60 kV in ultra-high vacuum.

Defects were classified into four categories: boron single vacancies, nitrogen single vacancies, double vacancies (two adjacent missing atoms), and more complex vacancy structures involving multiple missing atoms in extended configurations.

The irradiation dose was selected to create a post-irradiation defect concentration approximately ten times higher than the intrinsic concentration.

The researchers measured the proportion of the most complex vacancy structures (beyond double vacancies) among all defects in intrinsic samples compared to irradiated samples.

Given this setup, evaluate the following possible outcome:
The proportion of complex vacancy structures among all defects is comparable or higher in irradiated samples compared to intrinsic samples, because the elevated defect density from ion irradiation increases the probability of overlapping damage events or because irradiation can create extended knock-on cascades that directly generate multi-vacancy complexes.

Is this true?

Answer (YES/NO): YES